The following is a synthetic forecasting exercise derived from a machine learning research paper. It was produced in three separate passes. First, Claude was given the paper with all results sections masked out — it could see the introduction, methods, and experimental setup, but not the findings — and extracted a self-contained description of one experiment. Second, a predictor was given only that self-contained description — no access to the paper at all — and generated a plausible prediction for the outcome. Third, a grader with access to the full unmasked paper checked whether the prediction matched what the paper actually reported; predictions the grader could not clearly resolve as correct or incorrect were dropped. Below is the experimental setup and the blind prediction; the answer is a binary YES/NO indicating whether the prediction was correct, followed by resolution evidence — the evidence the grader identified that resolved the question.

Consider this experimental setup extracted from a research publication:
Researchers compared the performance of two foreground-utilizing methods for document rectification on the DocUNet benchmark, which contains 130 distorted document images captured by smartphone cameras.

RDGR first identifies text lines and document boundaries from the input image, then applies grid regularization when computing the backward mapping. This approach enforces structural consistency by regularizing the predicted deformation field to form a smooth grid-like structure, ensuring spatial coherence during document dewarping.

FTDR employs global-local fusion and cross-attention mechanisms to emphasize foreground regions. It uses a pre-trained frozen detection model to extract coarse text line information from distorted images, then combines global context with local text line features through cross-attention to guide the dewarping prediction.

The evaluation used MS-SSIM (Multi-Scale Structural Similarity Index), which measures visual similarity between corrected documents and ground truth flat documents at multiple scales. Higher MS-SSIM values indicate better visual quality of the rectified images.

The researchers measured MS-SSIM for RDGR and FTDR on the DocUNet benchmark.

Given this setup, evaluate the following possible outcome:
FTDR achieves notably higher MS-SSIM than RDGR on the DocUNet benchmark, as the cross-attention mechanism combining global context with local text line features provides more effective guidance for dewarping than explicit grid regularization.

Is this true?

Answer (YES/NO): NO